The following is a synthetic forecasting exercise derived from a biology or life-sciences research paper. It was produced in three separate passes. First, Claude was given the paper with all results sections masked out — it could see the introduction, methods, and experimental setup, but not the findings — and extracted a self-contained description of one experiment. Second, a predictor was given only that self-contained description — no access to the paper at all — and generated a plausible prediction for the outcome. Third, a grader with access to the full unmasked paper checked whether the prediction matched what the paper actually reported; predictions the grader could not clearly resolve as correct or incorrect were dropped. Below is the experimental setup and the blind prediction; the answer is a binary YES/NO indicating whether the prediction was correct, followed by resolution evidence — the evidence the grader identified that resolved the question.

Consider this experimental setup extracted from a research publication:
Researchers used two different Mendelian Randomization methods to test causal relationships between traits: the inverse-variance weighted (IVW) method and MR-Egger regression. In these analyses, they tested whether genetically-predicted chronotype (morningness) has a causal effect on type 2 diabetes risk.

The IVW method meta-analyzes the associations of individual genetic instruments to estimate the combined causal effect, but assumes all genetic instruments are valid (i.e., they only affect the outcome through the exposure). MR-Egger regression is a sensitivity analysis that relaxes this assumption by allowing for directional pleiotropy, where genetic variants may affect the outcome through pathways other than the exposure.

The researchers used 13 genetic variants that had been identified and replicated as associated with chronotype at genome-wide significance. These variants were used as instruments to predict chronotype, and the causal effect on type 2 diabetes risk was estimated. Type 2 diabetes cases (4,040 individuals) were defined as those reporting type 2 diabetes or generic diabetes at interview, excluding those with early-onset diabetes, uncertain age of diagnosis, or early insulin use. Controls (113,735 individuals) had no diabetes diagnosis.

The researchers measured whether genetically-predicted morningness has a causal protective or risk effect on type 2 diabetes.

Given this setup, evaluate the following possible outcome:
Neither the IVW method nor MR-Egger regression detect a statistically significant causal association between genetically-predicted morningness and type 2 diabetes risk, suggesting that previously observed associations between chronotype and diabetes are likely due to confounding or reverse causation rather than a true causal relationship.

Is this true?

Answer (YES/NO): YES